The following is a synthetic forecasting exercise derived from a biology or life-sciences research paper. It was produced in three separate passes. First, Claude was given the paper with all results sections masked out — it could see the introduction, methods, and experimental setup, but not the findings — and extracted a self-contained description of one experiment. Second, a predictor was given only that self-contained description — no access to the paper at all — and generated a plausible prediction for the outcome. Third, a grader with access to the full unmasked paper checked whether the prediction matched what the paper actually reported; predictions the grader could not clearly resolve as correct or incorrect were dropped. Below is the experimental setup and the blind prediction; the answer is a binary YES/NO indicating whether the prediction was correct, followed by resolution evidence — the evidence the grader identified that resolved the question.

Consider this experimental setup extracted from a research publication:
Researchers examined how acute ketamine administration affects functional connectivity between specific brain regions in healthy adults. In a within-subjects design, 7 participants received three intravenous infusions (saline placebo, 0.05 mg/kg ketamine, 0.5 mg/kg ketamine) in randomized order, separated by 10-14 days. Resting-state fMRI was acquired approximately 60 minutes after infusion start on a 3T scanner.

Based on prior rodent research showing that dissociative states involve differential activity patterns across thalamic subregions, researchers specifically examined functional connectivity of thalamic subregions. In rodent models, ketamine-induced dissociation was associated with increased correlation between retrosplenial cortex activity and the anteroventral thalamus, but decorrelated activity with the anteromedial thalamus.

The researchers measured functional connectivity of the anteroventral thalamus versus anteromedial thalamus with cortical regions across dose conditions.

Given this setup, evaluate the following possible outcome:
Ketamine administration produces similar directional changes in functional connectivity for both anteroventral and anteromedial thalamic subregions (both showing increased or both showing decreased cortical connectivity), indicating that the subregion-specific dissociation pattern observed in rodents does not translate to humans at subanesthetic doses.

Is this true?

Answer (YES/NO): NO